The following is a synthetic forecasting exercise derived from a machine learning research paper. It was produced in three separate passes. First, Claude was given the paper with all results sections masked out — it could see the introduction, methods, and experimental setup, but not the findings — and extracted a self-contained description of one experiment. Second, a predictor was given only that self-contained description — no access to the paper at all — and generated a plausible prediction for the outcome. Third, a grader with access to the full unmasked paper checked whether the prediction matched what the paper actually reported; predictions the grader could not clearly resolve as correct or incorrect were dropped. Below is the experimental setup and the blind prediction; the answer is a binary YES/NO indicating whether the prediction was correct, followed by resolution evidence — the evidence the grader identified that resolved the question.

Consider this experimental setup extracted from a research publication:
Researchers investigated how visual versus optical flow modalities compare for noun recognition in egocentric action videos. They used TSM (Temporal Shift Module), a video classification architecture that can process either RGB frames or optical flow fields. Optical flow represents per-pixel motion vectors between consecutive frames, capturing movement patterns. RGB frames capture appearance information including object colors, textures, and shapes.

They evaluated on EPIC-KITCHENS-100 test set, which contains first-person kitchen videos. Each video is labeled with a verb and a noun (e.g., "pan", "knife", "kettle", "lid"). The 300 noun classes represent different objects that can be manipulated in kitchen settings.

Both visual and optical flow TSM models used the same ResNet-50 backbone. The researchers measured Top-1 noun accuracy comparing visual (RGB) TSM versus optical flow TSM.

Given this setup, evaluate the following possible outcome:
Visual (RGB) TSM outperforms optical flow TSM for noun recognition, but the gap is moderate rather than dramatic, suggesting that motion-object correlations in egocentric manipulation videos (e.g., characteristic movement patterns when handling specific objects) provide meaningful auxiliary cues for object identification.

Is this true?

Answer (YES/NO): NO